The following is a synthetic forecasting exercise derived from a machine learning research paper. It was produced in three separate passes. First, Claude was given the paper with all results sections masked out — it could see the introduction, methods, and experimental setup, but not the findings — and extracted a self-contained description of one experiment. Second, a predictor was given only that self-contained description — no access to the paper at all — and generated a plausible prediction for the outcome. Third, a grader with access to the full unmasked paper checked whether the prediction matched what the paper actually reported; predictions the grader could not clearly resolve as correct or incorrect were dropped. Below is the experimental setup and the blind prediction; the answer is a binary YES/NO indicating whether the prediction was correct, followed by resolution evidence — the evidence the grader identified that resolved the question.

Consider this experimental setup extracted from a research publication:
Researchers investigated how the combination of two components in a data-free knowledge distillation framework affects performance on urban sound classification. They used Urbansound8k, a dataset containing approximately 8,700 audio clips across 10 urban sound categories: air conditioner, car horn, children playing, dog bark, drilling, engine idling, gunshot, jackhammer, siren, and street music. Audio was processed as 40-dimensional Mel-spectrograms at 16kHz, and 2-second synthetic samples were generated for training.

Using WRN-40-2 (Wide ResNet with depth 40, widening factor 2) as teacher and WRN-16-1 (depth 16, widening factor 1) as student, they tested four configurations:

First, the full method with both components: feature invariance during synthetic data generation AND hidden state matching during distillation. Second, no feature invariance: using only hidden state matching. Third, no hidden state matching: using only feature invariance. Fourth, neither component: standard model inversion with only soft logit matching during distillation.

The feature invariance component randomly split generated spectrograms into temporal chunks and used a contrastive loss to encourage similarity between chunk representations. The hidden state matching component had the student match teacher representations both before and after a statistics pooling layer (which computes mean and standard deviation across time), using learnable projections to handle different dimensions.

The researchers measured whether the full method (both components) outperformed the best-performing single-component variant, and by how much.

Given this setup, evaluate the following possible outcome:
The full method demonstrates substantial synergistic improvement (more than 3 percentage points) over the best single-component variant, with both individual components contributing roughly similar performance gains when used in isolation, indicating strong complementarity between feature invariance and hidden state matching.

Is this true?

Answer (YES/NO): NO